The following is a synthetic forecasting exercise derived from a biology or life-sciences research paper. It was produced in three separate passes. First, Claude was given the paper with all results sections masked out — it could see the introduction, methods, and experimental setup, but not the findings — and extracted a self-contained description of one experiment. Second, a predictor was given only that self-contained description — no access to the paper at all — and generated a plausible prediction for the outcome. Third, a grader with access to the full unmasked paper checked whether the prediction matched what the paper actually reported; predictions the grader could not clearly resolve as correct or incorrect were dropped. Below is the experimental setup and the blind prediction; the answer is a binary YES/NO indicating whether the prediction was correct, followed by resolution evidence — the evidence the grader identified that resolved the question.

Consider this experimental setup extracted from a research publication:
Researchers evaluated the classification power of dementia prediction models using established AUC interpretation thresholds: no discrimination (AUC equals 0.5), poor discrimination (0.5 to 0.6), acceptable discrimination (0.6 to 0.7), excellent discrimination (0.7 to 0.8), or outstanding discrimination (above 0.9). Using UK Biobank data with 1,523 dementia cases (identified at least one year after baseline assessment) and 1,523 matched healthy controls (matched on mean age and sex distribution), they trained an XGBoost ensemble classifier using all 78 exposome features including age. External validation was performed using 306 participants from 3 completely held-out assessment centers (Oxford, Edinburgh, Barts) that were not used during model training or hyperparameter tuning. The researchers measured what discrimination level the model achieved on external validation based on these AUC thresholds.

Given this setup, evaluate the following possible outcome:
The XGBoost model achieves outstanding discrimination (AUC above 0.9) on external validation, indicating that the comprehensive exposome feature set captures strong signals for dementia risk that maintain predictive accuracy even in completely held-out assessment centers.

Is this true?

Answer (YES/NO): NO